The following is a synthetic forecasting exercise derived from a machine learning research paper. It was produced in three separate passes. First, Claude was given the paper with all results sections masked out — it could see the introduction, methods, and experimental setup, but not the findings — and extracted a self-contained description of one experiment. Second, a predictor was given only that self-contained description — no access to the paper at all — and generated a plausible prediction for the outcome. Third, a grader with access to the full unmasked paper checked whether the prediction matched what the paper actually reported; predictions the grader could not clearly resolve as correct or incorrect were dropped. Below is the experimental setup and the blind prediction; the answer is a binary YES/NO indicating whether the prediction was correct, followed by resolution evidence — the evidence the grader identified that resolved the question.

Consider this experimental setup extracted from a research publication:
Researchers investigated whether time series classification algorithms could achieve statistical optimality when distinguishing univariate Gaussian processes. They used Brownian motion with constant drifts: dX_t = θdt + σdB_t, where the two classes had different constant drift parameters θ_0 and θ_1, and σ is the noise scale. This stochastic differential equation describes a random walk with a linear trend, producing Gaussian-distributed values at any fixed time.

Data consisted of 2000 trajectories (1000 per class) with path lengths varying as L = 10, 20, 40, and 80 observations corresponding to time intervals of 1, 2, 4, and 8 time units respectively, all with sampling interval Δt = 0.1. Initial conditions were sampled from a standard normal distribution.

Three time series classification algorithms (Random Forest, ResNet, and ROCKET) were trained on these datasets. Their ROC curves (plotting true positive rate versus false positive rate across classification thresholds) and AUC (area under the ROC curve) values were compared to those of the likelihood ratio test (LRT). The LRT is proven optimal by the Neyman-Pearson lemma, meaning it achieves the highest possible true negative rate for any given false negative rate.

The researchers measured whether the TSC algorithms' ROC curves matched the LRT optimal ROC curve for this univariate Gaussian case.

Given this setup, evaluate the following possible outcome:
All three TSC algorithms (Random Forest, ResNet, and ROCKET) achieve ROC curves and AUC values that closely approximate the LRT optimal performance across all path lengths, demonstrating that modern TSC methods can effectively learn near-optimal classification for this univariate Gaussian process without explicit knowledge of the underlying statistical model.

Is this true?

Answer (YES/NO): YES